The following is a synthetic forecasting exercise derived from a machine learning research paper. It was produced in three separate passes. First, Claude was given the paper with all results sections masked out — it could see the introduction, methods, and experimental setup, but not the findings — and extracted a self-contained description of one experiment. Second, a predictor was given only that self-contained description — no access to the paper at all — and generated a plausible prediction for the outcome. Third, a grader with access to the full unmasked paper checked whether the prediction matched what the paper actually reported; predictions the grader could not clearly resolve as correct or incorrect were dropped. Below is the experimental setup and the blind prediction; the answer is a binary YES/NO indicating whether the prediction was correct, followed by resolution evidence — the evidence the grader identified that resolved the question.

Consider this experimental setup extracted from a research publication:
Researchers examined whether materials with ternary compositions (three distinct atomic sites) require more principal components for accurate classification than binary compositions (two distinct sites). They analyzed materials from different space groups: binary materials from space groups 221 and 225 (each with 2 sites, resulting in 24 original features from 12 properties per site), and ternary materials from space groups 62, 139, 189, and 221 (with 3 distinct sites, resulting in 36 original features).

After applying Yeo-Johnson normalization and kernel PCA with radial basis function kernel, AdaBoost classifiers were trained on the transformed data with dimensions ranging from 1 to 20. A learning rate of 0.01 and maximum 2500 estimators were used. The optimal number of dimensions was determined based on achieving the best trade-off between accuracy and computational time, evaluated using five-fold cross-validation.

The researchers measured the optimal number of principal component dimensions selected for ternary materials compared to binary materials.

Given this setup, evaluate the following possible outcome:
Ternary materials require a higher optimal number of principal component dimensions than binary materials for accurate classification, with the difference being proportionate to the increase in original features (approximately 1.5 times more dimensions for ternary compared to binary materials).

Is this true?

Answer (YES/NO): NO